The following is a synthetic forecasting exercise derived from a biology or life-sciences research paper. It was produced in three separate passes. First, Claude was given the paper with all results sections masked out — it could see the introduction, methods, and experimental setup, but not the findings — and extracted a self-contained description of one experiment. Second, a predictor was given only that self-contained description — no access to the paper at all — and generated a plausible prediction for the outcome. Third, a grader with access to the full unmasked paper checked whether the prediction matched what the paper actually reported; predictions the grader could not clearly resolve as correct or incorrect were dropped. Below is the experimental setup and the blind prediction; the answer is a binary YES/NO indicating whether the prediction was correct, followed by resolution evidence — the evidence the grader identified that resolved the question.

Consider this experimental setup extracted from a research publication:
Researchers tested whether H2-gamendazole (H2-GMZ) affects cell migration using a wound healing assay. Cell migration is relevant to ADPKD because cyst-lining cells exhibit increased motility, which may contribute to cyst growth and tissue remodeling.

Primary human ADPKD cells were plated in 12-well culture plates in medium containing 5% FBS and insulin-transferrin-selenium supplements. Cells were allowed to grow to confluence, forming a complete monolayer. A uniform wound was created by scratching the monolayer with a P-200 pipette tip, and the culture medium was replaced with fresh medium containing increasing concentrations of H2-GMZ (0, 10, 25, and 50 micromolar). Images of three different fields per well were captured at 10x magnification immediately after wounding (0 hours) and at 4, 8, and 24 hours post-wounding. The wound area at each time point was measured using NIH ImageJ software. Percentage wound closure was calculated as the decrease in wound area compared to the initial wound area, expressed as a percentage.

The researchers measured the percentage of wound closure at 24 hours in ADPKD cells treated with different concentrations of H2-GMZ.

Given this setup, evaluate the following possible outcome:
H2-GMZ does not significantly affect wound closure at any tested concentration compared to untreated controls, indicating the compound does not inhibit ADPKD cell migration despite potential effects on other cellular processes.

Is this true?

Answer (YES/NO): NO